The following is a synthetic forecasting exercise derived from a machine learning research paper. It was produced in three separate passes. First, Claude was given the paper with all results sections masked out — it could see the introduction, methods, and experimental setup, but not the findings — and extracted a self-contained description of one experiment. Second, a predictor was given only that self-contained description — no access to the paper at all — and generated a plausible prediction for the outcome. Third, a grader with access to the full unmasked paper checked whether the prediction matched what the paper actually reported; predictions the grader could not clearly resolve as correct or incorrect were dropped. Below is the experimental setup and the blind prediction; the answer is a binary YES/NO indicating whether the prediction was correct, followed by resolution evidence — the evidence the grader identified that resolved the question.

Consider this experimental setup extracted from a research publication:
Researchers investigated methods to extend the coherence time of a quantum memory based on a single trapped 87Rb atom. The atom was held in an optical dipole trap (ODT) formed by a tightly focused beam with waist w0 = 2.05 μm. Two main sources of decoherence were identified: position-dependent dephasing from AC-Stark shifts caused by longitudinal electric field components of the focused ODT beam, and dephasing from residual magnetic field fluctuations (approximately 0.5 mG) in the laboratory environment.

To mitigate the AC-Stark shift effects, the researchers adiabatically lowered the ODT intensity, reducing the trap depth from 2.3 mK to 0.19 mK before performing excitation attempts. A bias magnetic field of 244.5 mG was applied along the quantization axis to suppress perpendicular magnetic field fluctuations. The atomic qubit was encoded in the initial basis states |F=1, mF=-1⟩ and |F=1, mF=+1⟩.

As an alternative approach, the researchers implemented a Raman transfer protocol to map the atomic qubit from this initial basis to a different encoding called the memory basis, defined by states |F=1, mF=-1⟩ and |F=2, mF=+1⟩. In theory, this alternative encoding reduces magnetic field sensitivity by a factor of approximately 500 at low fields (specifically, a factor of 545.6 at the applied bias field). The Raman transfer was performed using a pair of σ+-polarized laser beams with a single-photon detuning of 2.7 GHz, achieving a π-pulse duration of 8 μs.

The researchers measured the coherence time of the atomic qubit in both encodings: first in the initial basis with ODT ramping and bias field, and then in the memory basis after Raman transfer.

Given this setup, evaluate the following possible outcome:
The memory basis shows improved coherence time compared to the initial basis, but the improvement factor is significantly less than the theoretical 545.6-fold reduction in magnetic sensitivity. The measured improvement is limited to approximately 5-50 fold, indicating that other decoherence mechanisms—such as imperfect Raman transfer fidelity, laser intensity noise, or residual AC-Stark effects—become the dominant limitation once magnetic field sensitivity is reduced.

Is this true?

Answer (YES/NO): YES